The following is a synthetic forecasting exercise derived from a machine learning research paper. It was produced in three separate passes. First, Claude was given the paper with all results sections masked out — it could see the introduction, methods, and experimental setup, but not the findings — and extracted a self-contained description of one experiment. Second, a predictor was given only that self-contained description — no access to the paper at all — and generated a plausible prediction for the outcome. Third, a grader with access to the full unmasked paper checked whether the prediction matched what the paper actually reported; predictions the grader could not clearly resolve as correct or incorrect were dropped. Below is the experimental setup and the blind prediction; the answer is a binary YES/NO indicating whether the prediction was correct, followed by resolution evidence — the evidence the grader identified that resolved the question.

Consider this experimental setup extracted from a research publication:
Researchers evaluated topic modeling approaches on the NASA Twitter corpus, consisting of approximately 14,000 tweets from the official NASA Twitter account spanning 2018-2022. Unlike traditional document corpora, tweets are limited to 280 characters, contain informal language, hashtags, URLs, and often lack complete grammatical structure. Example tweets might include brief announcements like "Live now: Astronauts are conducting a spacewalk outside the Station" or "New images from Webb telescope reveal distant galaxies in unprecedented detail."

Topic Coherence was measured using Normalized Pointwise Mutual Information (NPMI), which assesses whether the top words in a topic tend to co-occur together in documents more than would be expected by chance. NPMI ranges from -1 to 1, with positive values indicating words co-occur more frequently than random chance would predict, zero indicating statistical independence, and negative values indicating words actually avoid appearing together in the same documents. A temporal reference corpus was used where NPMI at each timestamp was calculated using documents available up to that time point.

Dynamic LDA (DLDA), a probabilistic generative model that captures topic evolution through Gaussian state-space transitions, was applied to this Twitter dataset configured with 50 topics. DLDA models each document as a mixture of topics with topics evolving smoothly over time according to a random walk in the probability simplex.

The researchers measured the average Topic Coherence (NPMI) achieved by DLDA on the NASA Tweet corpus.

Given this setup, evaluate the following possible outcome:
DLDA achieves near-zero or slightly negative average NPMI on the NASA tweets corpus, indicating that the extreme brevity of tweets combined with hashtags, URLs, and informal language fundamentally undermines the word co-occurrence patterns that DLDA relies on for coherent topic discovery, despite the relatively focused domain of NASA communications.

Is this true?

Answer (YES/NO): NO